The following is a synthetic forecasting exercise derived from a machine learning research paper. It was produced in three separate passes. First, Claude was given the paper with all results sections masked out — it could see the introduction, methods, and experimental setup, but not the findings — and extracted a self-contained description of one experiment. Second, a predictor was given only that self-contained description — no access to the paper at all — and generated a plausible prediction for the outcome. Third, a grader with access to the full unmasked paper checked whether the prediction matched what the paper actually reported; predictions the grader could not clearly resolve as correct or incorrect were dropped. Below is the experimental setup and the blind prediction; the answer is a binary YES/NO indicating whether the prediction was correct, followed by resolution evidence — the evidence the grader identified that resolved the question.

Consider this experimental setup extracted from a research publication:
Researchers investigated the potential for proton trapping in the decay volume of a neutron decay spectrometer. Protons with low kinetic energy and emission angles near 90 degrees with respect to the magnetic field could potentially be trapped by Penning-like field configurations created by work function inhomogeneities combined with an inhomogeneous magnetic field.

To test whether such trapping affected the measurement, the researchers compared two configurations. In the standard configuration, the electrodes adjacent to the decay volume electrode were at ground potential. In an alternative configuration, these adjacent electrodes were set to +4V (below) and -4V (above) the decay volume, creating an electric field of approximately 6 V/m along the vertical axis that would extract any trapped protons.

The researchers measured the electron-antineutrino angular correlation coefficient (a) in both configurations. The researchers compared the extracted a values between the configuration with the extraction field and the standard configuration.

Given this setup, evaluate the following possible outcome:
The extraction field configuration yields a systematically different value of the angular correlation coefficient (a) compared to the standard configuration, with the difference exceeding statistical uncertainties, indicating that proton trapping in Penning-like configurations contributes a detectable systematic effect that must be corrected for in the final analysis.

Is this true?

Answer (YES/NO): NO